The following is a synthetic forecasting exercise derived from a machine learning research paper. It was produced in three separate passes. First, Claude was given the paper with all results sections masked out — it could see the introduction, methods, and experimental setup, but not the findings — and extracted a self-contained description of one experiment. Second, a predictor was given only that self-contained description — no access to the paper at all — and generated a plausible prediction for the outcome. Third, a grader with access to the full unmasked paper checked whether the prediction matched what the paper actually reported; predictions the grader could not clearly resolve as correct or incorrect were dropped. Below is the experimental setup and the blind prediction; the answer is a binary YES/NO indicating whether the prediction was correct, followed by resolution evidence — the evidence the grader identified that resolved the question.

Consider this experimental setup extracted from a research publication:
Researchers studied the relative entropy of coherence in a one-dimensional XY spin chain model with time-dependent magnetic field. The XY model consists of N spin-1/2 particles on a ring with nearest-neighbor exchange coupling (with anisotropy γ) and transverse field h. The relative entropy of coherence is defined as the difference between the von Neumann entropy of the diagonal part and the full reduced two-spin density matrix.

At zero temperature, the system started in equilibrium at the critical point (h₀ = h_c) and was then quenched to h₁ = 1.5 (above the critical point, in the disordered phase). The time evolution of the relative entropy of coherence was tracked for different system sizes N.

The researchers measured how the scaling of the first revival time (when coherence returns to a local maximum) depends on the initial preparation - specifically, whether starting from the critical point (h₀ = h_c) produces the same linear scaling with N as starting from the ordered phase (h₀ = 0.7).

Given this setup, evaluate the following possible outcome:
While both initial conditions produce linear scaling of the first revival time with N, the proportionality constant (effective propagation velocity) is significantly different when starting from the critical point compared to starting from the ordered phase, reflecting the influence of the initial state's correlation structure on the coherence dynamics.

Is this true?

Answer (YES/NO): NO